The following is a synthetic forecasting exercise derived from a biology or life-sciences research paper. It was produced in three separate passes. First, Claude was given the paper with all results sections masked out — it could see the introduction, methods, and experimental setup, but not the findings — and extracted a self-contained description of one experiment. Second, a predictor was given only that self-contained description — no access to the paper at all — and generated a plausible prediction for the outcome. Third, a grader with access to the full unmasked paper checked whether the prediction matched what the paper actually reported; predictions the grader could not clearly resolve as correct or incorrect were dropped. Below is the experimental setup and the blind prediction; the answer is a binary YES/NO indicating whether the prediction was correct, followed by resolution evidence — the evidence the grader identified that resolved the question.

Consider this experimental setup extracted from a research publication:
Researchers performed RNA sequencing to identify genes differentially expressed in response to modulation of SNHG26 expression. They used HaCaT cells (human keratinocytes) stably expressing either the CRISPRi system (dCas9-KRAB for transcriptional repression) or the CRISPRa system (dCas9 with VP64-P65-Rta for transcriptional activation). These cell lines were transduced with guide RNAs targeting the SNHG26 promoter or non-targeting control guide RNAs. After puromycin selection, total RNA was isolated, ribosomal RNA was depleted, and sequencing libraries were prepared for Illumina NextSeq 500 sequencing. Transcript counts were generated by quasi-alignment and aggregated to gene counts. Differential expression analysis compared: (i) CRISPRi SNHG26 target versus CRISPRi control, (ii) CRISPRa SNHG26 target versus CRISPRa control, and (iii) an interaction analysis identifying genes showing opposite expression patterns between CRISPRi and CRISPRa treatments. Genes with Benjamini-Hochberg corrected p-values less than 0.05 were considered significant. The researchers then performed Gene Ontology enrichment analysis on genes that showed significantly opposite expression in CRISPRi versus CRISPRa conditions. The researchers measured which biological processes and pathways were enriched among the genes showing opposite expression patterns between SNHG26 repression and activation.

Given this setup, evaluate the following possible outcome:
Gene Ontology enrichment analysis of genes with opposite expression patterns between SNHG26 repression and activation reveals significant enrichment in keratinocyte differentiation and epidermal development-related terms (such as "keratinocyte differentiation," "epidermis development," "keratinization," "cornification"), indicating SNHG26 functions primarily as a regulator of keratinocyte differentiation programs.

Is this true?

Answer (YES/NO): NO